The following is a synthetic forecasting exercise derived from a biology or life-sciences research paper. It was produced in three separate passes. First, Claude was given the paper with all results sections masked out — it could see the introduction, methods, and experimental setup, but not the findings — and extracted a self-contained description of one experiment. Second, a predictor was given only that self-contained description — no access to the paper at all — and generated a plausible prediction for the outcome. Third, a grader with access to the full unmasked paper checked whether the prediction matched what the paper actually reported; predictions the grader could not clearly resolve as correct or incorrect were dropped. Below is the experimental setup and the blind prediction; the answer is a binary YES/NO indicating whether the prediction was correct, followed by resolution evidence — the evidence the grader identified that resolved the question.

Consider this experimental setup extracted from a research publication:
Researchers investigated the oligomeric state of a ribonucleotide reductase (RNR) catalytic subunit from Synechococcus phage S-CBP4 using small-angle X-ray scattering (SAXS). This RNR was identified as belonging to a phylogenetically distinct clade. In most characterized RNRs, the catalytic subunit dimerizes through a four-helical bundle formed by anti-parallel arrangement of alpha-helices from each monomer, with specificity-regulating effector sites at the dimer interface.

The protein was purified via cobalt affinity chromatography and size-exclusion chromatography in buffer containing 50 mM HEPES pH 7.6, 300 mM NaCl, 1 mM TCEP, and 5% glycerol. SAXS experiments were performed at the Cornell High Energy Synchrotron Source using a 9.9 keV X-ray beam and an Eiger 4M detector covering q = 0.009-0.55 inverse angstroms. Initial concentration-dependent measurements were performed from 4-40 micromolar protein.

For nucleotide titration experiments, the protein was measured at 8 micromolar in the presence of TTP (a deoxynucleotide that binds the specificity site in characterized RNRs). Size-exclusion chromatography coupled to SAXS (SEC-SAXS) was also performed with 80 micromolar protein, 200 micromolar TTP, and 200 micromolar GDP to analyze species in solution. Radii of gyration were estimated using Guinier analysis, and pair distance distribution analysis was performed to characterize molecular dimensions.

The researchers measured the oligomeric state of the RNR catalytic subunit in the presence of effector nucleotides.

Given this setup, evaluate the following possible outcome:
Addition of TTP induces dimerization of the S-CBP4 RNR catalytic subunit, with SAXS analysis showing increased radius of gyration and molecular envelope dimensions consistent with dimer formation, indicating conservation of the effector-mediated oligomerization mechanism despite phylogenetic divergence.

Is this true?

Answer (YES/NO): YES